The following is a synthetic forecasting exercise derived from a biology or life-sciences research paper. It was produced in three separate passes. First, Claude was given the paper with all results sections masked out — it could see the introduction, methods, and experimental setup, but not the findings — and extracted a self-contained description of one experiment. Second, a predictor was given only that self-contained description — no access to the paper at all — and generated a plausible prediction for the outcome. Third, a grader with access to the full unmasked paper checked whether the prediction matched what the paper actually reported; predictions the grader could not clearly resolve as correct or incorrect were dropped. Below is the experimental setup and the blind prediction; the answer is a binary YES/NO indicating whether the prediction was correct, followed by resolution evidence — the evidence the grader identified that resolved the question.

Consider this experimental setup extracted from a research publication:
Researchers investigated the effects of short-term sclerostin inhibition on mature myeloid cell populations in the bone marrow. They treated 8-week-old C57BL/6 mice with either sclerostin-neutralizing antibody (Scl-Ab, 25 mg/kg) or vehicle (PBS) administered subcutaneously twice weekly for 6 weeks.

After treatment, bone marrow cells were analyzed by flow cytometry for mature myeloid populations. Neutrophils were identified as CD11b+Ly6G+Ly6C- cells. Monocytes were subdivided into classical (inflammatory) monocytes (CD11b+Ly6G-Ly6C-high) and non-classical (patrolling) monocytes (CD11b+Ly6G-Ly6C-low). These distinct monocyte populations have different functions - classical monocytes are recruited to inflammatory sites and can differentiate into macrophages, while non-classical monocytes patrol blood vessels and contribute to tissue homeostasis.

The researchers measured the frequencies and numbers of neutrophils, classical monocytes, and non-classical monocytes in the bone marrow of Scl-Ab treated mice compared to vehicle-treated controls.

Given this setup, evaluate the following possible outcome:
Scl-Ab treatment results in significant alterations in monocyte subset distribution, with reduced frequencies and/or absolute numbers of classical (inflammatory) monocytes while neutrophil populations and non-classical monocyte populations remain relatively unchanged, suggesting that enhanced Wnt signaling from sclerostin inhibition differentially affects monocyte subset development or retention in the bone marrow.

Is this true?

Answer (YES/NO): NO